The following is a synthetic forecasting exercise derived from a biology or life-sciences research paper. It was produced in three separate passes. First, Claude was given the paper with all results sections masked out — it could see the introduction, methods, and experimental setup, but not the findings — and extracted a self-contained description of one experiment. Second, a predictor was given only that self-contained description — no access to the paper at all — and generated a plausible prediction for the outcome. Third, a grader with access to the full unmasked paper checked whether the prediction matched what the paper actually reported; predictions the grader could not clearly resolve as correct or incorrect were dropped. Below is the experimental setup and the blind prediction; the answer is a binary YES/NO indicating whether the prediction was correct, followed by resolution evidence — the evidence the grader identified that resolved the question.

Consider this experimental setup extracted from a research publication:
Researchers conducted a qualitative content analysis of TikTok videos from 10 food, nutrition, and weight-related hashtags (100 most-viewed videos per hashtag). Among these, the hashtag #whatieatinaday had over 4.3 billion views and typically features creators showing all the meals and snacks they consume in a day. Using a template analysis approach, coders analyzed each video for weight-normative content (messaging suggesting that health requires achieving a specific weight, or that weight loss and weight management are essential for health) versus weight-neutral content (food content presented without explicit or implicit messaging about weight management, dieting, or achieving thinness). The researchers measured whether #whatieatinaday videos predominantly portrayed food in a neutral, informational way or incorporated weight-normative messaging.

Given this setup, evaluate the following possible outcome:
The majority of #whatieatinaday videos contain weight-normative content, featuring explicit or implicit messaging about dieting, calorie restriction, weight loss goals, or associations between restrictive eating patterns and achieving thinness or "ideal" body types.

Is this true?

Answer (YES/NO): YES